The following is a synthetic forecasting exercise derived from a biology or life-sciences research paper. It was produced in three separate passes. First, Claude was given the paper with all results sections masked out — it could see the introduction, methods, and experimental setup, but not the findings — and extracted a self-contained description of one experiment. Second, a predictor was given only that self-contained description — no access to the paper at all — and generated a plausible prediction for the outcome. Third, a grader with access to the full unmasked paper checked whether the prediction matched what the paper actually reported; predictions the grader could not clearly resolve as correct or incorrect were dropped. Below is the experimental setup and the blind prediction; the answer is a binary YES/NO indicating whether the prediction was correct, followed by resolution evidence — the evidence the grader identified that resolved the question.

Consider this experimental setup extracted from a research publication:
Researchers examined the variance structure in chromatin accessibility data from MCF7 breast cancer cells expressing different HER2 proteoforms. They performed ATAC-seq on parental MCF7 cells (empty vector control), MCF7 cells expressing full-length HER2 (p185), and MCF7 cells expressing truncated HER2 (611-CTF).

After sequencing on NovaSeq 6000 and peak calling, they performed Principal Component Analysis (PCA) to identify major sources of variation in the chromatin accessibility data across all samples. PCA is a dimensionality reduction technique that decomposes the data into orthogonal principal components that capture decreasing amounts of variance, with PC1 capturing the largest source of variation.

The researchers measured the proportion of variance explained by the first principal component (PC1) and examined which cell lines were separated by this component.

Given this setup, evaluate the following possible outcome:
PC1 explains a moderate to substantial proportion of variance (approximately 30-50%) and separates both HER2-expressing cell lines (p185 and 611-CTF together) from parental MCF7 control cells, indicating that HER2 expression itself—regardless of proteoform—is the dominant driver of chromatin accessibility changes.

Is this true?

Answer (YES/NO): NO